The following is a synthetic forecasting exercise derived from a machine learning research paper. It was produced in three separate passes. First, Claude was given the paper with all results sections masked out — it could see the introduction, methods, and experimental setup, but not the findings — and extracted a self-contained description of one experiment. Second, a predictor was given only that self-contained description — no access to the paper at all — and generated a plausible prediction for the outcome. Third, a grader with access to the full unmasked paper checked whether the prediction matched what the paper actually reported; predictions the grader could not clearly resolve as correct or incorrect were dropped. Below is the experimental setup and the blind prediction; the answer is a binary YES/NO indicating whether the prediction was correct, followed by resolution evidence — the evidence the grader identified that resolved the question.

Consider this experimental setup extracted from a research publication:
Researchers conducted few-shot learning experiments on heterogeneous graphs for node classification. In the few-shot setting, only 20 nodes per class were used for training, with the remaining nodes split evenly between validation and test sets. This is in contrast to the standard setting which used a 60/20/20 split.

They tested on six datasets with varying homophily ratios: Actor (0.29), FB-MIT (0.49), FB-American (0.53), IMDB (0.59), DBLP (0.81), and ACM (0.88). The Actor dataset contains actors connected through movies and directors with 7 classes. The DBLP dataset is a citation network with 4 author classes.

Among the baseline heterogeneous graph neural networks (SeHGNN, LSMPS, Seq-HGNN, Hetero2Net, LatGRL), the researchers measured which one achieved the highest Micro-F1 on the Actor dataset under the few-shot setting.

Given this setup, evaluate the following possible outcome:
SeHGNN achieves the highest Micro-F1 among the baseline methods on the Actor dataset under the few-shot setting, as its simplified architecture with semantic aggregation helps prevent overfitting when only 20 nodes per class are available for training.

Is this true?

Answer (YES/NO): NO